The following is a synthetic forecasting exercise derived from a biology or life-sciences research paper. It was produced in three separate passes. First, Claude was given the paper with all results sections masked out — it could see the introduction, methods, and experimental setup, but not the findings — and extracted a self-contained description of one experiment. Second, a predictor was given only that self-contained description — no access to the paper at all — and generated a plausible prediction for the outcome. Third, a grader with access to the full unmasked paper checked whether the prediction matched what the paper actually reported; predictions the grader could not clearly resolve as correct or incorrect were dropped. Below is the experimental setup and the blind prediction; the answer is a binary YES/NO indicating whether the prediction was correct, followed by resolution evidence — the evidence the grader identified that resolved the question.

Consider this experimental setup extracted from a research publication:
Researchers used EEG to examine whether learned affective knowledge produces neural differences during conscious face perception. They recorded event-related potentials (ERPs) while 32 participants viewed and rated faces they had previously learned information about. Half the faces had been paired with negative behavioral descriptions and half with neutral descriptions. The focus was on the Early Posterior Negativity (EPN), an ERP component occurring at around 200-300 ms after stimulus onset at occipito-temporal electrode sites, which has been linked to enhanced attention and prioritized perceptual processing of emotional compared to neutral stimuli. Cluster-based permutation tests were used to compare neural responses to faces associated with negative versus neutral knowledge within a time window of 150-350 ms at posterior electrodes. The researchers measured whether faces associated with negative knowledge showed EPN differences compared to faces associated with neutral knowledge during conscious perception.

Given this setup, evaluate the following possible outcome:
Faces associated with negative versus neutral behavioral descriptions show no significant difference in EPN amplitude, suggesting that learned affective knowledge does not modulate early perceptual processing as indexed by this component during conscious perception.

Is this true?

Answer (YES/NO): NO